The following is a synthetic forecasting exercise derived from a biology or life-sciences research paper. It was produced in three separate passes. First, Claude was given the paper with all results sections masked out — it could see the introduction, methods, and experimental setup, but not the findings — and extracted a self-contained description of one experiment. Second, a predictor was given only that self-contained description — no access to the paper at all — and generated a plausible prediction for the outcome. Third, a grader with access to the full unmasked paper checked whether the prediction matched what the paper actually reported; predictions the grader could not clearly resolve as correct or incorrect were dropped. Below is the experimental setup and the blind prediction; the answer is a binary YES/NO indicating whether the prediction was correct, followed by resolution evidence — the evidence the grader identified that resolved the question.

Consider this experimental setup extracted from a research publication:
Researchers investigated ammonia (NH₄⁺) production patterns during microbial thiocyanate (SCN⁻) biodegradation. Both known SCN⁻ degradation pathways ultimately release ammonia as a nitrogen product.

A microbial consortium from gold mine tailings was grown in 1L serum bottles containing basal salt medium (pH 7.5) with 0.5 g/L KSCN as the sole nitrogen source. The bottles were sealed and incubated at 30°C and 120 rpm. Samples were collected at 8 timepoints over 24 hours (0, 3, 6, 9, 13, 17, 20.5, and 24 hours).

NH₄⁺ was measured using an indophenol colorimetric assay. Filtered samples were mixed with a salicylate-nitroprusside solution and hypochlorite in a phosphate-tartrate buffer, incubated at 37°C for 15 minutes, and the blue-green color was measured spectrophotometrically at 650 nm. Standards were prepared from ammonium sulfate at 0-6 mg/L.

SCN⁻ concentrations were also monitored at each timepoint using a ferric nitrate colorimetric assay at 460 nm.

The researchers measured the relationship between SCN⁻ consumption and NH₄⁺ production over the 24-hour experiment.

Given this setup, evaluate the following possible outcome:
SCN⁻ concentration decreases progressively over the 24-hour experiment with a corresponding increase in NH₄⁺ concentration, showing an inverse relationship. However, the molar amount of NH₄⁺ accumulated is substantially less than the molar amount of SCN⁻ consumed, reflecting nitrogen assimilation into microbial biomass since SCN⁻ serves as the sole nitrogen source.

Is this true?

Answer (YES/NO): NO